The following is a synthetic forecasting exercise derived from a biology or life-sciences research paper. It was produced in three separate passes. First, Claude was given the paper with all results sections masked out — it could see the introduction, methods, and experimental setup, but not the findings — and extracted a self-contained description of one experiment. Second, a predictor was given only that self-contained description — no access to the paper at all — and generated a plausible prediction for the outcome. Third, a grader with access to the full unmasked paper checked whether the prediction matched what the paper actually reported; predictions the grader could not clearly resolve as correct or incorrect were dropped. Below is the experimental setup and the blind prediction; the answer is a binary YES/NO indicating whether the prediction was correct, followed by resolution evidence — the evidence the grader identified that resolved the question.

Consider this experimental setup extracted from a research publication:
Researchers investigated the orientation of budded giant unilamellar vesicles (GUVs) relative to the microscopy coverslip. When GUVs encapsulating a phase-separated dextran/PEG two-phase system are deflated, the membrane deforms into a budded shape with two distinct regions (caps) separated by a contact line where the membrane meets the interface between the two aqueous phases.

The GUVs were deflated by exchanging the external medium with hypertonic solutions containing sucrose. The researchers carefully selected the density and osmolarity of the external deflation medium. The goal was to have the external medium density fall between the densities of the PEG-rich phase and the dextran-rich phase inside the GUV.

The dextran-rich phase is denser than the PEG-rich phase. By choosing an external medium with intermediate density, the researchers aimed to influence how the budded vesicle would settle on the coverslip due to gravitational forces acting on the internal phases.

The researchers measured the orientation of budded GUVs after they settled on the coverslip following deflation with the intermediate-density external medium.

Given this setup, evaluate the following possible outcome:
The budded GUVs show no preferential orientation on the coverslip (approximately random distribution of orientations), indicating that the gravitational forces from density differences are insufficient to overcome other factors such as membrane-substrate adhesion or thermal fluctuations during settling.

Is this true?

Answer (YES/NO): NO